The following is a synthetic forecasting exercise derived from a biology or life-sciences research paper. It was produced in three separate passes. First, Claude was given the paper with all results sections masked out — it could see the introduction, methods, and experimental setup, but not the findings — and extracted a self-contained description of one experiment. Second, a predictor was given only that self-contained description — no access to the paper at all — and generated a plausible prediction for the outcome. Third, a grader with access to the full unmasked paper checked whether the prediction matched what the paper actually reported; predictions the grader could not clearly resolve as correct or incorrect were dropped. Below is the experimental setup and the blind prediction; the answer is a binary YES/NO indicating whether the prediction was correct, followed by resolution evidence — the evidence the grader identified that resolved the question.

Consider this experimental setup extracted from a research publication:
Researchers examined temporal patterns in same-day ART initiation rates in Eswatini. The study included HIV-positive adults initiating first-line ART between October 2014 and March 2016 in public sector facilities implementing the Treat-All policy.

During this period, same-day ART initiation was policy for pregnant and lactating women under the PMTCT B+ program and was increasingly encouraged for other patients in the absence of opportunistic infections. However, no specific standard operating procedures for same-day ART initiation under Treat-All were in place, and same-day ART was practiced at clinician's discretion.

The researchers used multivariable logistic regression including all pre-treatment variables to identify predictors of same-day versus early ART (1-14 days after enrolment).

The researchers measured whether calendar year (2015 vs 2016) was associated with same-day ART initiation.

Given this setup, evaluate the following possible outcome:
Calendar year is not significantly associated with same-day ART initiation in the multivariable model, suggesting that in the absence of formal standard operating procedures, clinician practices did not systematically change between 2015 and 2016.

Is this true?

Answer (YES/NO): NO